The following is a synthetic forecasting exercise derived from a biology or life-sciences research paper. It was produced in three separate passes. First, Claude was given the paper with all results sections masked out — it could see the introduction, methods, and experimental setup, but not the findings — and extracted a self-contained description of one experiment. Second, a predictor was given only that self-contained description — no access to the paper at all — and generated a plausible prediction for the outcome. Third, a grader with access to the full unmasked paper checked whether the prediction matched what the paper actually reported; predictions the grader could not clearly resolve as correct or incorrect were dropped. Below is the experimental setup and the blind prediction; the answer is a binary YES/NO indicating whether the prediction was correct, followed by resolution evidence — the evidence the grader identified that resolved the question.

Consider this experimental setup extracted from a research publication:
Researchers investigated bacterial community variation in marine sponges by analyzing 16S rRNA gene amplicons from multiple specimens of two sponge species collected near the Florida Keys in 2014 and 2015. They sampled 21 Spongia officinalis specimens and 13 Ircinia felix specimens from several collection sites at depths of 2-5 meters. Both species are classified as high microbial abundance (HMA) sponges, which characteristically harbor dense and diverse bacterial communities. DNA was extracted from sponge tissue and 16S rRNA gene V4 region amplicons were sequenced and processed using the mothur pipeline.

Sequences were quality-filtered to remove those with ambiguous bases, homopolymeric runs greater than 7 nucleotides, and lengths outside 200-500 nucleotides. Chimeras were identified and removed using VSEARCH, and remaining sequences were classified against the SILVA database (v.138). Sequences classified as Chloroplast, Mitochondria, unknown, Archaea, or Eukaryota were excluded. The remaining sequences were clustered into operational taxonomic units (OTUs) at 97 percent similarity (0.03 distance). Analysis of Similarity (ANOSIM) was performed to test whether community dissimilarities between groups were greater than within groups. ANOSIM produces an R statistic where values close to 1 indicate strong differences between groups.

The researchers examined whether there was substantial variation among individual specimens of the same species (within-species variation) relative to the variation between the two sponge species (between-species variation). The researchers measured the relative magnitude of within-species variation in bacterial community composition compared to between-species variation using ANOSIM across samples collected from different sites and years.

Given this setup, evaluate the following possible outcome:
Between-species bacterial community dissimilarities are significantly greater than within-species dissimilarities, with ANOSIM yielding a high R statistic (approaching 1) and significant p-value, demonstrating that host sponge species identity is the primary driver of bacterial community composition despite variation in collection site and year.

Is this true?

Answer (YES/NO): NO